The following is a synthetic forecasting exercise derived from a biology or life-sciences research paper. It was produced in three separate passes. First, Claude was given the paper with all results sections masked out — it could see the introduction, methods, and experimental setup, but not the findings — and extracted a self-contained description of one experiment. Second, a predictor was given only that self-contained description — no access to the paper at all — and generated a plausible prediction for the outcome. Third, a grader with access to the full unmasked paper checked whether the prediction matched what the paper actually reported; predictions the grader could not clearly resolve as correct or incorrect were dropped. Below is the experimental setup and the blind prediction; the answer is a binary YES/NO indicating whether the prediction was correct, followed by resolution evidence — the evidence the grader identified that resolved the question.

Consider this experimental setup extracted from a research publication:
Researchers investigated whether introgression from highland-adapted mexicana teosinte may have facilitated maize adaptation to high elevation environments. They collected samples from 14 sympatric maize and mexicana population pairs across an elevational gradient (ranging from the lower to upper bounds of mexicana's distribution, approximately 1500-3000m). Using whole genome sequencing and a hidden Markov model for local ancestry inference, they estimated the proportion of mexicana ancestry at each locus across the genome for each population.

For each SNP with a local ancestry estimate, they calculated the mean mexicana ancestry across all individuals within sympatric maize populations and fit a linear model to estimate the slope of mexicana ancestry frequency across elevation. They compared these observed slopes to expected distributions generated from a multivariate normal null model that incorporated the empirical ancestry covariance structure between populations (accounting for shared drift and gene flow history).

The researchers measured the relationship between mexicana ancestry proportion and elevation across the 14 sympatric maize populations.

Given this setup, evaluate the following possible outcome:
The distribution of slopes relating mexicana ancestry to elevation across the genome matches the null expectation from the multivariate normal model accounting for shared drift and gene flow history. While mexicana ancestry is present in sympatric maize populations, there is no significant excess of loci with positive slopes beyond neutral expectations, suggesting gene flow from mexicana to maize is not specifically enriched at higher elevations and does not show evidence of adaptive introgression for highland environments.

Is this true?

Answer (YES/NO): NO